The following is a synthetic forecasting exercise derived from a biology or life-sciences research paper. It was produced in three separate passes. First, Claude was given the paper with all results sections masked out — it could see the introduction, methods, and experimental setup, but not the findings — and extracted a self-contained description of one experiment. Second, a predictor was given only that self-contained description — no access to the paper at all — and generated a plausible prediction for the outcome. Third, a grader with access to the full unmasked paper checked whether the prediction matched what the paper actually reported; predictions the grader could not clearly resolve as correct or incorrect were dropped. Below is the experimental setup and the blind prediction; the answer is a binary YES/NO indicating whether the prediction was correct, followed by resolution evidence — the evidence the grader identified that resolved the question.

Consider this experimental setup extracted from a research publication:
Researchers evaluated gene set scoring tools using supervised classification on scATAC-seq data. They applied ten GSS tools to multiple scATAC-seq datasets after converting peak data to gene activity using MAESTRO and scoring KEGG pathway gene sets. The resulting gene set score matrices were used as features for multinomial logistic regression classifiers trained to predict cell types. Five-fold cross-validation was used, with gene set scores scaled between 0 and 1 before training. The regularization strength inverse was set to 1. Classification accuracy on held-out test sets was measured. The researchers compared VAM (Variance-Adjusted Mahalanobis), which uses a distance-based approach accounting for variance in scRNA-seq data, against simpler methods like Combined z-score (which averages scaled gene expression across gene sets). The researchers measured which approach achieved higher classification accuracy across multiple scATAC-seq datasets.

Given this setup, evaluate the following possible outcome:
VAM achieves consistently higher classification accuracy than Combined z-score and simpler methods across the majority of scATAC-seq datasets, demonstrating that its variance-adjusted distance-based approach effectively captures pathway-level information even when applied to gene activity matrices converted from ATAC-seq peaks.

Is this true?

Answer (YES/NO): NO